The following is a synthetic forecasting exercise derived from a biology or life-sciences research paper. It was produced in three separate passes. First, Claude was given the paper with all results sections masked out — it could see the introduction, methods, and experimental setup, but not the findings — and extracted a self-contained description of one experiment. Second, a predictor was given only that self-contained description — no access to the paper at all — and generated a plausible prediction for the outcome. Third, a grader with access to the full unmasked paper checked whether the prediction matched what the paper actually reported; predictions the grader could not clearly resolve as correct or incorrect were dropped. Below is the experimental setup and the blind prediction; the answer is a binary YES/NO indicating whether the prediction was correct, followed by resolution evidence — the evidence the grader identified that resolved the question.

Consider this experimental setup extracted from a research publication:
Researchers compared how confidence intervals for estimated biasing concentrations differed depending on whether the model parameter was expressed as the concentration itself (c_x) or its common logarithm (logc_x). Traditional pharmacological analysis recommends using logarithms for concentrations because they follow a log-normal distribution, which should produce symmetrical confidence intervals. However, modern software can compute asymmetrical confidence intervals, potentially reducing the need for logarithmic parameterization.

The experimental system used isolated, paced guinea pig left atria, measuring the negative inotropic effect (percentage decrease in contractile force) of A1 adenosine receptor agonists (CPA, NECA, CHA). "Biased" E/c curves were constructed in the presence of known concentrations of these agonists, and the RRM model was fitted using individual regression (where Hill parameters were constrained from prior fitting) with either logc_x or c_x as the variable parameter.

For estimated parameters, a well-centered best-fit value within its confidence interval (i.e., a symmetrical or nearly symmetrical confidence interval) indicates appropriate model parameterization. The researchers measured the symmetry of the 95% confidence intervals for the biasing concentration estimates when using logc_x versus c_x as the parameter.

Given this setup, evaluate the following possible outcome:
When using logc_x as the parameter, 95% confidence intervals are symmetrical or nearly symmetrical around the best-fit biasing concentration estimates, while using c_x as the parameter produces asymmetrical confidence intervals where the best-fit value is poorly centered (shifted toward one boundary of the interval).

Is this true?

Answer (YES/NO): NO